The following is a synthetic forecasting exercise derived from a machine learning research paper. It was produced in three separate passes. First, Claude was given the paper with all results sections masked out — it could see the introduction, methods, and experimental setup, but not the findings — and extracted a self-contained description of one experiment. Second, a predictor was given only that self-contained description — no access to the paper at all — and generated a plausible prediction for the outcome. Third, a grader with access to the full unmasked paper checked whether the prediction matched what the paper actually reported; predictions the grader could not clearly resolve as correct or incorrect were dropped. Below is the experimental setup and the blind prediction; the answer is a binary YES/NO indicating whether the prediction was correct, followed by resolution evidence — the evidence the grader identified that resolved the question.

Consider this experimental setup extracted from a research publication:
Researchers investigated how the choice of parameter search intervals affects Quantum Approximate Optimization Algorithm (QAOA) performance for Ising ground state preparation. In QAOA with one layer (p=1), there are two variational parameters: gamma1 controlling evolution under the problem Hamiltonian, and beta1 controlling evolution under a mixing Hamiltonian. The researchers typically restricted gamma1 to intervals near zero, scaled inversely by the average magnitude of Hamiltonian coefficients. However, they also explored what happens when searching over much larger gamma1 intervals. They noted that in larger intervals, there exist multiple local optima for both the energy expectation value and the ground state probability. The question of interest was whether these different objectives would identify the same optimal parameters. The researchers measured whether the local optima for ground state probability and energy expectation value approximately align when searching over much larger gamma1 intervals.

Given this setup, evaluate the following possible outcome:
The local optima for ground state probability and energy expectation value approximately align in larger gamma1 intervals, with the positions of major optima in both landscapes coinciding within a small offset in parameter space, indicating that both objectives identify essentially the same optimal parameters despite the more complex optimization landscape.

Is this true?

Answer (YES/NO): NO